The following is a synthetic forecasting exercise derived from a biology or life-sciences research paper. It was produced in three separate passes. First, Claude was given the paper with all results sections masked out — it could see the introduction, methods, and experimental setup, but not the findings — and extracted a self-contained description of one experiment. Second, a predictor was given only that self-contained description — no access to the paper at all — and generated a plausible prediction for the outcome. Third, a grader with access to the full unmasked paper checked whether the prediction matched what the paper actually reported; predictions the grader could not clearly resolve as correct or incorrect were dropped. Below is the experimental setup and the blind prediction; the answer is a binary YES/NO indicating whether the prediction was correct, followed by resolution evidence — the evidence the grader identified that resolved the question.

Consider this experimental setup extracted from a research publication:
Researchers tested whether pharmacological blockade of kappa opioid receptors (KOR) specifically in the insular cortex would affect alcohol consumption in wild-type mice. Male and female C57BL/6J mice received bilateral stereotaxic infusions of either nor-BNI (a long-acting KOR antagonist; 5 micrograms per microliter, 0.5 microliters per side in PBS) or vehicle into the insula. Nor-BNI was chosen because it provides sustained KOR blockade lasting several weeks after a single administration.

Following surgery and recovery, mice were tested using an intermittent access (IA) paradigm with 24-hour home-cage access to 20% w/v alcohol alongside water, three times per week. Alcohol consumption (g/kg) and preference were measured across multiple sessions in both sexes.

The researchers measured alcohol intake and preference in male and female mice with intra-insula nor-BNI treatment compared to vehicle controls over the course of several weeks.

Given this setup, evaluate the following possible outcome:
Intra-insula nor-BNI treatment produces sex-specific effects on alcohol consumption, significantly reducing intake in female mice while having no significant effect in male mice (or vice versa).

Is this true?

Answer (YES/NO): YES